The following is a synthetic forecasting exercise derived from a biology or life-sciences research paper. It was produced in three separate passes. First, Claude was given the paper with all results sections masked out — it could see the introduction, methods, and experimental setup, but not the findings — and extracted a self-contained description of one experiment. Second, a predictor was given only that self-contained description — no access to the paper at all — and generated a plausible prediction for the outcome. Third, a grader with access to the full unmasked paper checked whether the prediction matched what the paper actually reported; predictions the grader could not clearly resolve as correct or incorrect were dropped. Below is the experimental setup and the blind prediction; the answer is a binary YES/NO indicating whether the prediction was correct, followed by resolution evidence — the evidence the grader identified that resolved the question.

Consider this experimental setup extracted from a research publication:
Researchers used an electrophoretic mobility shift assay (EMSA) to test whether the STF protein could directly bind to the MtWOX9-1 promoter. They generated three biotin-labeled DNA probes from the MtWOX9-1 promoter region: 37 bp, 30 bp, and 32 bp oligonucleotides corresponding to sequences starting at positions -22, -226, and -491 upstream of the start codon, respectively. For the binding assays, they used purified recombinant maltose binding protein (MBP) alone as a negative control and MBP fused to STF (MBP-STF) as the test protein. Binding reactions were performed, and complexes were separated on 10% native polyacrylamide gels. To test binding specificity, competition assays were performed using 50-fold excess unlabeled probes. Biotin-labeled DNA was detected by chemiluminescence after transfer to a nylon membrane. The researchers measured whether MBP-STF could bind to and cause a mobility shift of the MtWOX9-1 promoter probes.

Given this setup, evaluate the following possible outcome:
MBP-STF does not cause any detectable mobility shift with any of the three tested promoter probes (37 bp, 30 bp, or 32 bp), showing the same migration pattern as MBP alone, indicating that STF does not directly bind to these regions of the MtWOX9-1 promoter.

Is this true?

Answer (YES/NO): NO